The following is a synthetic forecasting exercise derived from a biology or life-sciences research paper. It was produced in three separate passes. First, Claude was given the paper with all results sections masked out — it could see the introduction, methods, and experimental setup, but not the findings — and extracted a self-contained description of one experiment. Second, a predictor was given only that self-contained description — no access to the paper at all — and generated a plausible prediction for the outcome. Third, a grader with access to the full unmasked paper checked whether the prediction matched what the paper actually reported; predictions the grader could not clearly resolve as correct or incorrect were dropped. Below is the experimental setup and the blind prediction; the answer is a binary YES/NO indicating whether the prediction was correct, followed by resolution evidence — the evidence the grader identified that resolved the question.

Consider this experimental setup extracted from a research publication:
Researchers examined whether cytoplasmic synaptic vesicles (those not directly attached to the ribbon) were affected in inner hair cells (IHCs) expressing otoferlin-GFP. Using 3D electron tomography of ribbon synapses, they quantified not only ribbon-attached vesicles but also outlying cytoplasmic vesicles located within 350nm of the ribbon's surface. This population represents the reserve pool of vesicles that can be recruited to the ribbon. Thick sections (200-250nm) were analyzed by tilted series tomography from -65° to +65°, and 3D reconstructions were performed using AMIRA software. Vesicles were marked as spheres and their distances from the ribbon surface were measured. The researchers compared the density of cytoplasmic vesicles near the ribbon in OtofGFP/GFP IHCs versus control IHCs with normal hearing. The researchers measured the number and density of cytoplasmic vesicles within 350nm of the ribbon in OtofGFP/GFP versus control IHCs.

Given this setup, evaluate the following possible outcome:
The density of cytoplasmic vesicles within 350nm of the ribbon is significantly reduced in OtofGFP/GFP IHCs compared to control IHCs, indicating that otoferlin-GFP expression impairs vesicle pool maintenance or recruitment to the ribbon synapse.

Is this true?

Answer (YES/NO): NO